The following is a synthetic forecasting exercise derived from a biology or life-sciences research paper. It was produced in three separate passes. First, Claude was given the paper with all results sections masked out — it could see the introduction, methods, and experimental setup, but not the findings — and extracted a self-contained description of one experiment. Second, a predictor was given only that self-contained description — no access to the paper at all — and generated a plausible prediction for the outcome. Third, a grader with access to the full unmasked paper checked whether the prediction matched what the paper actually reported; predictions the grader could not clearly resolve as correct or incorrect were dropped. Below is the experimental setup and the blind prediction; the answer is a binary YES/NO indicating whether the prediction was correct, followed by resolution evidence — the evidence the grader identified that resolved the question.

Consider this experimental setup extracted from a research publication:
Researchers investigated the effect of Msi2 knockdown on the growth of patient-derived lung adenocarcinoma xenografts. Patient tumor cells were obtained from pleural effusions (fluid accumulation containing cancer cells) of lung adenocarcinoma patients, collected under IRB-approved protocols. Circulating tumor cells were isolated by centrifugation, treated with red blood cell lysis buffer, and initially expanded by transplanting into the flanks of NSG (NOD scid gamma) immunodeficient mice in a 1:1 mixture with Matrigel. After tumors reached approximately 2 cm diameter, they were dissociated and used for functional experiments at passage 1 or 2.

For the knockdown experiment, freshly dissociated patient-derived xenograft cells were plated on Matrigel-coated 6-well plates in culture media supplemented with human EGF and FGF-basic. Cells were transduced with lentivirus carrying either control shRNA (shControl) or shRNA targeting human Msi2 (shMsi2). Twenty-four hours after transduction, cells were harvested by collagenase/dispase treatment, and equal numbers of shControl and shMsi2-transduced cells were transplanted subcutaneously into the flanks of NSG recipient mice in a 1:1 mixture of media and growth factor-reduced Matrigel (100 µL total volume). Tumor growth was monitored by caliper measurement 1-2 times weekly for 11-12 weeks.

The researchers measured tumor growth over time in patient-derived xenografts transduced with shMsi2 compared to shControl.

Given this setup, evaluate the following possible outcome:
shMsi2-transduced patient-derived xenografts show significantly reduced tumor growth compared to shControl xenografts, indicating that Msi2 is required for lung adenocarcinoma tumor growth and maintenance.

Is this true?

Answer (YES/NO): YES